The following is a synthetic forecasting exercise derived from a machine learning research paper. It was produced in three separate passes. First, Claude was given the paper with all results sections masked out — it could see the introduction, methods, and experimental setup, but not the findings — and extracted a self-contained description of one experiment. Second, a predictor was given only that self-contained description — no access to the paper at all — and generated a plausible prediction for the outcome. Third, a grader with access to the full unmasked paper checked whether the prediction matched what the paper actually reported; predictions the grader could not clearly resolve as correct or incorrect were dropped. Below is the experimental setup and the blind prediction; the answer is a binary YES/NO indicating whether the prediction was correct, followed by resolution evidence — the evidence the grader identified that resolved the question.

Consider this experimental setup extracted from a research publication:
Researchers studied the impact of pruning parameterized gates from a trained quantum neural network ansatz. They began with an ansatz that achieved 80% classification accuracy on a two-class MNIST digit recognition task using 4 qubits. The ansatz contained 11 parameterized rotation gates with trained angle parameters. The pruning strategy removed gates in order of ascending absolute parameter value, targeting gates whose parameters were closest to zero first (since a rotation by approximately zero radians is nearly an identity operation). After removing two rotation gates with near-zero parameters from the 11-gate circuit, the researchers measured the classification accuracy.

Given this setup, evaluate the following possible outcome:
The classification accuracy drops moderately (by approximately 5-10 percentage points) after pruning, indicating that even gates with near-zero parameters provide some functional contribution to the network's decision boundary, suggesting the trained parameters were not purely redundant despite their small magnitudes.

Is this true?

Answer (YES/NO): NO